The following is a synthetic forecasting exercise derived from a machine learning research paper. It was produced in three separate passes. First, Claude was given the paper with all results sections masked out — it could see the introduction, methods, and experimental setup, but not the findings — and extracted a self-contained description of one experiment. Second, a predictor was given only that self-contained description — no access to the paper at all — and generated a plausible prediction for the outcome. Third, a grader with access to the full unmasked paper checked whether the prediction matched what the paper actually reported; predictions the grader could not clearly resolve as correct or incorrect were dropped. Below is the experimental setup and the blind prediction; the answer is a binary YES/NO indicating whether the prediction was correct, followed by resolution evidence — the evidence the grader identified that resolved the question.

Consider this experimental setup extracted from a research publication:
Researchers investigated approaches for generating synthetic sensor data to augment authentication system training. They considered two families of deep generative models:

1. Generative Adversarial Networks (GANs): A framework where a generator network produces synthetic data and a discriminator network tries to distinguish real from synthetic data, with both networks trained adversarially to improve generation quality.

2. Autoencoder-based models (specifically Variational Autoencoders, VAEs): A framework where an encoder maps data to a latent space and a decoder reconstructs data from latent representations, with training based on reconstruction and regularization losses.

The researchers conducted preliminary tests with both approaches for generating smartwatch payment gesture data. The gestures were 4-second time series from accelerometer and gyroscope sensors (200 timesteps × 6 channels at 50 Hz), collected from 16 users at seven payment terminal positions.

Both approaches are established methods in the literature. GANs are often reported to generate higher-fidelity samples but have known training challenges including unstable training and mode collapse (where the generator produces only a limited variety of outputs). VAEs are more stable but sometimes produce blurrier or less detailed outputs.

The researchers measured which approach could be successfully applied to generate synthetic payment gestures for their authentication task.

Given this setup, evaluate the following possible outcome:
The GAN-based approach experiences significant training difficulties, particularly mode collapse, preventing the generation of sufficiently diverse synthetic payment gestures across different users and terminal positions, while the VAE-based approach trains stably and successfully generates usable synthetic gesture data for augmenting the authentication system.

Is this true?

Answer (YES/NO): YES